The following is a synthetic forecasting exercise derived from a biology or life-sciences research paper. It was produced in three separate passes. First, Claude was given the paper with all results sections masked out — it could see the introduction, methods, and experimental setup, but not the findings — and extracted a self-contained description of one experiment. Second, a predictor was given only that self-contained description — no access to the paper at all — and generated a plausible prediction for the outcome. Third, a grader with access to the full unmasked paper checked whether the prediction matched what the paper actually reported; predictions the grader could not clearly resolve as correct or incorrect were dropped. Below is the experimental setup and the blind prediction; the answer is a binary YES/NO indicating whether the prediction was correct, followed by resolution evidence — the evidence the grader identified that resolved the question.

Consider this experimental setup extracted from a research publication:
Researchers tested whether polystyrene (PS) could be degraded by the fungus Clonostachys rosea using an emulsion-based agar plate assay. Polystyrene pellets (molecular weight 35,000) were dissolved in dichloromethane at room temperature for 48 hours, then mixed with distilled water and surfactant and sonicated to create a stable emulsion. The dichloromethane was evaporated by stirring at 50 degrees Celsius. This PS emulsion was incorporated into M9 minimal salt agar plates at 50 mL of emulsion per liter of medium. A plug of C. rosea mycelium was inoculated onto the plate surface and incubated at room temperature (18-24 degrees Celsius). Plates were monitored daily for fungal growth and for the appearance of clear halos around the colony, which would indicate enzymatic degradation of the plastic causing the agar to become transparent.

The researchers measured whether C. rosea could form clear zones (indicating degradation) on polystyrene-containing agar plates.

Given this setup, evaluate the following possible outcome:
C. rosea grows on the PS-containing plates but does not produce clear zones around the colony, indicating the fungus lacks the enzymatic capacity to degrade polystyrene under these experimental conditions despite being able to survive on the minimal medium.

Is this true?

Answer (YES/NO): NO